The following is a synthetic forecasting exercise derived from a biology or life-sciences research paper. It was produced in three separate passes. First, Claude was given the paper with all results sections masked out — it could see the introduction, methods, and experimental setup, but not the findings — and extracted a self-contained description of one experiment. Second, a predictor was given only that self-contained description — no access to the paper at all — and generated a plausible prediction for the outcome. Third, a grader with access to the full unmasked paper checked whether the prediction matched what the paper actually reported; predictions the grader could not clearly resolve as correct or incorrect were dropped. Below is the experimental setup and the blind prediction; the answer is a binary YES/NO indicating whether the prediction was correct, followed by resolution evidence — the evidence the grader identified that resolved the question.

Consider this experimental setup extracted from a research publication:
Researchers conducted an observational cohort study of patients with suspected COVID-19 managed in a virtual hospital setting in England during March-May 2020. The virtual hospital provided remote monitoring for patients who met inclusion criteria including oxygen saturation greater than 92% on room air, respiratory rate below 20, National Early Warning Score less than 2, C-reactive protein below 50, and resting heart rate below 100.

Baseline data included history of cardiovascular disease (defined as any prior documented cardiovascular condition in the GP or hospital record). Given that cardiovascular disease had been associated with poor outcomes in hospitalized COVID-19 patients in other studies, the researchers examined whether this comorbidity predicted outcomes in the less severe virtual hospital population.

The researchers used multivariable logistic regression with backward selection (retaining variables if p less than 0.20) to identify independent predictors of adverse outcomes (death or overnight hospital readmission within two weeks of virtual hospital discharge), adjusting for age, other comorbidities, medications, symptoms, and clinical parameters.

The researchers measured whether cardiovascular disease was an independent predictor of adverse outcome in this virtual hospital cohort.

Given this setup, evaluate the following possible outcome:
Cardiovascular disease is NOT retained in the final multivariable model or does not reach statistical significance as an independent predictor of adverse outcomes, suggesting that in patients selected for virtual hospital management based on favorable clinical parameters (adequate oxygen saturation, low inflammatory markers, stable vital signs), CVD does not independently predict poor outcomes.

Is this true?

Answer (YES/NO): YES